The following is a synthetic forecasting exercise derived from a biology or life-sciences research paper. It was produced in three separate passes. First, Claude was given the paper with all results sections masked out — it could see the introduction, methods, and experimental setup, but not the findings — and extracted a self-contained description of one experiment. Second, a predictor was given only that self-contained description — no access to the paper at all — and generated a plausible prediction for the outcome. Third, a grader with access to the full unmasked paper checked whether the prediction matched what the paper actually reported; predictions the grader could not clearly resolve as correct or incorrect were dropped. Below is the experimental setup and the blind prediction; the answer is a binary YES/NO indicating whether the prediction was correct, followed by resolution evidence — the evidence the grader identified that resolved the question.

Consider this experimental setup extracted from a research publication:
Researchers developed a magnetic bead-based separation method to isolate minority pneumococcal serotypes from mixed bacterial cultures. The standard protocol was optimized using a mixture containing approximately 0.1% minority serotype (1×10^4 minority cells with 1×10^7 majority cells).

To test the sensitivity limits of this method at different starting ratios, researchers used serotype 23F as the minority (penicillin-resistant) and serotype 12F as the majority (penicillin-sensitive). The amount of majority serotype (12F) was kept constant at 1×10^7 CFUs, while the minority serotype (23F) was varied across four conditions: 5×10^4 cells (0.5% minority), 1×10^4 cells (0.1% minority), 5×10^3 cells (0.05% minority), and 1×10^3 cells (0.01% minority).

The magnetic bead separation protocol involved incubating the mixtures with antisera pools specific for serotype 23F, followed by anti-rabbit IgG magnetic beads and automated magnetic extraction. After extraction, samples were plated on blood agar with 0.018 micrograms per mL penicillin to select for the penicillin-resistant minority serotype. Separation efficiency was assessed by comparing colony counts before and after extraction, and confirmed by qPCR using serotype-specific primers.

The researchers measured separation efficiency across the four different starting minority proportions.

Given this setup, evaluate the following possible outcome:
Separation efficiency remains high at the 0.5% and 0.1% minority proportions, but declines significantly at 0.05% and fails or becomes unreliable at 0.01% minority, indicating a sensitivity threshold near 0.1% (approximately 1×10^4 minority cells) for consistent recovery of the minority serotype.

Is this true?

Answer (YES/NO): NO